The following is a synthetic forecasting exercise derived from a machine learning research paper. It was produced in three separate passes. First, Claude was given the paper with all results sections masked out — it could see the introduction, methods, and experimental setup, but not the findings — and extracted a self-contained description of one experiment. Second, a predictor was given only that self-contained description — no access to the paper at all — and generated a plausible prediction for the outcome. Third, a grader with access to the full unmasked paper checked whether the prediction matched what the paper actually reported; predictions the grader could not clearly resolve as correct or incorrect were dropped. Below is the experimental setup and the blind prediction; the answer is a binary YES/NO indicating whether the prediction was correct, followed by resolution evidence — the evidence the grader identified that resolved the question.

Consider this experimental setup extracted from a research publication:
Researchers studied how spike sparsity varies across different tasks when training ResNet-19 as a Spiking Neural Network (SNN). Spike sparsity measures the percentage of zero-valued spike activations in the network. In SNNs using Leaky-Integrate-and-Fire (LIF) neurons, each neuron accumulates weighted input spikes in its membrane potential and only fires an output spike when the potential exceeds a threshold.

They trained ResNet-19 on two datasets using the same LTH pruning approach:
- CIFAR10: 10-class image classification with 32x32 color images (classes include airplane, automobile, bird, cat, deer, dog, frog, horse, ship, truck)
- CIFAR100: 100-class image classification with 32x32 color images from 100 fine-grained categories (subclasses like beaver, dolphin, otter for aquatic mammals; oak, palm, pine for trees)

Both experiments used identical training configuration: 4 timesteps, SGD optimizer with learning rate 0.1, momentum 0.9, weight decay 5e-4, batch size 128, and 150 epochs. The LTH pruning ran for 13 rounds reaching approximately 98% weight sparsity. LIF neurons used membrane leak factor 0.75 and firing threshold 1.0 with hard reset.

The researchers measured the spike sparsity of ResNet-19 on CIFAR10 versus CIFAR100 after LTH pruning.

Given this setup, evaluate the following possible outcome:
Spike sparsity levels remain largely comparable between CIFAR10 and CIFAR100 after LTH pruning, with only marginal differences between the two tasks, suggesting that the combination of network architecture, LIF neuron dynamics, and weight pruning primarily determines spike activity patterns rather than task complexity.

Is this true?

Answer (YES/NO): NO